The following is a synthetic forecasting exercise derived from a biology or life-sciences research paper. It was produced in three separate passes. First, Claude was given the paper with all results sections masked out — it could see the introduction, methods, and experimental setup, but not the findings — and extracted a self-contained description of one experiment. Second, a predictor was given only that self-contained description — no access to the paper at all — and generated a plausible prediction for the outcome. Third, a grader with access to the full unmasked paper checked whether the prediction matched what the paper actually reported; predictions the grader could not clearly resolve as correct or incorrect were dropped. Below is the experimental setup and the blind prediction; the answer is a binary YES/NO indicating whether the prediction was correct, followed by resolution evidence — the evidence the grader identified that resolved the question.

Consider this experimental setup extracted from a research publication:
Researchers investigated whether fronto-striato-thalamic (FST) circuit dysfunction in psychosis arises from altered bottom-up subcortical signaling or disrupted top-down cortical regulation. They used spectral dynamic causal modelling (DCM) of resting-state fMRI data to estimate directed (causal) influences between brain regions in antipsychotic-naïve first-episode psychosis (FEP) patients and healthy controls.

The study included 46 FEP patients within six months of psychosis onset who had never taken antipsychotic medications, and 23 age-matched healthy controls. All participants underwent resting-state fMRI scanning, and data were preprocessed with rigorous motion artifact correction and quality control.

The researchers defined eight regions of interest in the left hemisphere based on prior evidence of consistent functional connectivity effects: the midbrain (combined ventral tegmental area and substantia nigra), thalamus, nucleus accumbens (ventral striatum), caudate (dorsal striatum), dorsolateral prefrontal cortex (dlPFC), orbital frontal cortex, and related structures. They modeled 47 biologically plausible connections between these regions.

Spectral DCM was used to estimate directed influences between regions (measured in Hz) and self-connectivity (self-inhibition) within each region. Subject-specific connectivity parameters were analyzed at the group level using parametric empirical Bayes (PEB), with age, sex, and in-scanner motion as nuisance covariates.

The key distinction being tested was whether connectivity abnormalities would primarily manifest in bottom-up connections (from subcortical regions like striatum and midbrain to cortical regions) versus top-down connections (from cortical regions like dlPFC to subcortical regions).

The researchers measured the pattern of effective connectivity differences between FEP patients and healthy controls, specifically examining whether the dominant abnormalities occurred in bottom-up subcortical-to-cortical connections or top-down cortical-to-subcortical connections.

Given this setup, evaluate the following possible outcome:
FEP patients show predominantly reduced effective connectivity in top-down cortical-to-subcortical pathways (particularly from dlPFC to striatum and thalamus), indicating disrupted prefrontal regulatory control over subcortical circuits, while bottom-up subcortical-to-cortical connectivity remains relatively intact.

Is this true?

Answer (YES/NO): NO